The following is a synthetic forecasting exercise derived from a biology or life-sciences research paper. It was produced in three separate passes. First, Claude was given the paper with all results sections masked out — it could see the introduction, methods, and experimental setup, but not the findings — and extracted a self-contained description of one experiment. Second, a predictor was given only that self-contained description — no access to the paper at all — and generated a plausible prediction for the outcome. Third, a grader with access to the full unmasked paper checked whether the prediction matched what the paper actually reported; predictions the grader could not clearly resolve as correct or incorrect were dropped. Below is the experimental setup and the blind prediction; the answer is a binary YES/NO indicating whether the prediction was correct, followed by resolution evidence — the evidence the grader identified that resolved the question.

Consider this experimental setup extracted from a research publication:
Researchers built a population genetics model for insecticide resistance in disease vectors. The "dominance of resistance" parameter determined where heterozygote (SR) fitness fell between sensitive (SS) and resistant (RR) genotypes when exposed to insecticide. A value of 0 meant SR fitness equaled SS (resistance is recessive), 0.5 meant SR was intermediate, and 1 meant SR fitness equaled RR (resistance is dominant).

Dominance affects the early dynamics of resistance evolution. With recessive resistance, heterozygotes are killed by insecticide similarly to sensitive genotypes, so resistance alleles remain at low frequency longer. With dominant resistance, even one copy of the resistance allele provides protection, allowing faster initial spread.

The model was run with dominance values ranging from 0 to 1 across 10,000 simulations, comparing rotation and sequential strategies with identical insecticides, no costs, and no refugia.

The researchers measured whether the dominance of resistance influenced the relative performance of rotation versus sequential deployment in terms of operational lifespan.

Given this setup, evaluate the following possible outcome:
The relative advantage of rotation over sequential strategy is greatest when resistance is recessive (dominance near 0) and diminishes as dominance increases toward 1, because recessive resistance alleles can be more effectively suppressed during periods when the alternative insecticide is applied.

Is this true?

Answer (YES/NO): NO